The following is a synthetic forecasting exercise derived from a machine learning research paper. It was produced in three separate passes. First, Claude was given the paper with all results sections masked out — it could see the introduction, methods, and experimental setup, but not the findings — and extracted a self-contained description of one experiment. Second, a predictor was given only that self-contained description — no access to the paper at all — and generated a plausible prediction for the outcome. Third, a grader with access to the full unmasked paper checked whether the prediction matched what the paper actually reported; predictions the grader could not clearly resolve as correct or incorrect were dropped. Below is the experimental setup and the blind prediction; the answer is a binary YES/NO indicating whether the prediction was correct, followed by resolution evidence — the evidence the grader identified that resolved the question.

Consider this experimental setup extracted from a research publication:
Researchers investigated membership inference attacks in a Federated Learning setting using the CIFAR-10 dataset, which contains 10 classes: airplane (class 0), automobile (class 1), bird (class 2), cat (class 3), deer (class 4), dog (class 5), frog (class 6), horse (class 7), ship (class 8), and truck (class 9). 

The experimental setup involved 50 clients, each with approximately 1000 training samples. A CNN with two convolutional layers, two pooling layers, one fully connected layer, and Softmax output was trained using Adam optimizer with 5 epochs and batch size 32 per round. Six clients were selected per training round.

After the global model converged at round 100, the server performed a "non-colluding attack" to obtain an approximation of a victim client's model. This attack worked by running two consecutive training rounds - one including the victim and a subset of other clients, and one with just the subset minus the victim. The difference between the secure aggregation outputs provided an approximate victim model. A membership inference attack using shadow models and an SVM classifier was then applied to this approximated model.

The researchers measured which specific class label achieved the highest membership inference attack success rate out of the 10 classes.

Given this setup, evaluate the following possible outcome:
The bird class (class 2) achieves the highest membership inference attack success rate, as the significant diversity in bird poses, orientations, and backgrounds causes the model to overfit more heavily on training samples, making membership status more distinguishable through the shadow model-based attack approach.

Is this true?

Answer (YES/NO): NO